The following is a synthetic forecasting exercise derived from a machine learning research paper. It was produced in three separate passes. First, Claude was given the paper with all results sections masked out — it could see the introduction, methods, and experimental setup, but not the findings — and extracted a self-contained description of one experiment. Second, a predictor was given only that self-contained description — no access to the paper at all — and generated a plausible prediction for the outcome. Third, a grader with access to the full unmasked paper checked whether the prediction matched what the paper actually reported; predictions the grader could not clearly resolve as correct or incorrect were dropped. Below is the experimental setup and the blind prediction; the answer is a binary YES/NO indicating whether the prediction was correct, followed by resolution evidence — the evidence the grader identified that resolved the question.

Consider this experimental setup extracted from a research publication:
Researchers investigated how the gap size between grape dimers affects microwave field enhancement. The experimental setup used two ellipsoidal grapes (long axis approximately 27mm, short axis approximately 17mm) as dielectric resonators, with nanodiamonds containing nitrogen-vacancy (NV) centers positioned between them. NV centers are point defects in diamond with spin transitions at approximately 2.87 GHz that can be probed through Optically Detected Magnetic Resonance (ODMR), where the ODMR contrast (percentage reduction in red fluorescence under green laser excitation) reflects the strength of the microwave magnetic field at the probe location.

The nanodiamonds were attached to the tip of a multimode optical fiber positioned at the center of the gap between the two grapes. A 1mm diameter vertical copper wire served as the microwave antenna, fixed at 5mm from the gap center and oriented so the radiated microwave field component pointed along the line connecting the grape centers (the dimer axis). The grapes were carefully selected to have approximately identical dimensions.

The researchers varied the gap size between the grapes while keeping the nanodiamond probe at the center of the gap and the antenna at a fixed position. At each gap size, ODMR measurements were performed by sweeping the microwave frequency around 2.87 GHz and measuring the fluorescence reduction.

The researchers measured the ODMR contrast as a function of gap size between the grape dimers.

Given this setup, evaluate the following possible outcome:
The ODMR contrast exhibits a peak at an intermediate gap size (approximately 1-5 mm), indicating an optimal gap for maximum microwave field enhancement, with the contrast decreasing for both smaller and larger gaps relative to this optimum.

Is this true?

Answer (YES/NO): NO